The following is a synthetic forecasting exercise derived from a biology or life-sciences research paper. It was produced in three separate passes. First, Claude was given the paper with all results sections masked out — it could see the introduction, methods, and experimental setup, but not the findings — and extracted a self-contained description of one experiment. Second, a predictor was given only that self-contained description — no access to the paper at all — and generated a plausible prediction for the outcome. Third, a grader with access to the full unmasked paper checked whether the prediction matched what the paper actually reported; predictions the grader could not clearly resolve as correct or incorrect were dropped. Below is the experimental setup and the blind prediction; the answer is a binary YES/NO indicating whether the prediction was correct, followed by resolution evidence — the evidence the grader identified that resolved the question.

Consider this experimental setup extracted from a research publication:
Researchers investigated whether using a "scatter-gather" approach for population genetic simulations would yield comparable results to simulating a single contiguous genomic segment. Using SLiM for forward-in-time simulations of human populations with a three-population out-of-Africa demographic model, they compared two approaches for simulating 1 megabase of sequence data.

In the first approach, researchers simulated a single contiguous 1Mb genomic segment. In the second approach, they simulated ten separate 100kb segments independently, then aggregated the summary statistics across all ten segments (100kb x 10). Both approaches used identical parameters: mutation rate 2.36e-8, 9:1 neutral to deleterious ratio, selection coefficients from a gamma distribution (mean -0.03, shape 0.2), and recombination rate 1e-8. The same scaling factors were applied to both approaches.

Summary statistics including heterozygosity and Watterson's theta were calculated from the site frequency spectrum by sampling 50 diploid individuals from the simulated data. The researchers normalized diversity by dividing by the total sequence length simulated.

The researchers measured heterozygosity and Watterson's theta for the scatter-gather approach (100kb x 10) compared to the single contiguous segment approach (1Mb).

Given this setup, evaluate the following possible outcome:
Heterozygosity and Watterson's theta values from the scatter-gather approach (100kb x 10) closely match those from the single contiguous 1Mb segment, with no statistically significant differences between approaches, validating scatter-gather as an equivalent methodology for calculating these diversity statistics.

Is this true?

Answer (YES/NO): YES